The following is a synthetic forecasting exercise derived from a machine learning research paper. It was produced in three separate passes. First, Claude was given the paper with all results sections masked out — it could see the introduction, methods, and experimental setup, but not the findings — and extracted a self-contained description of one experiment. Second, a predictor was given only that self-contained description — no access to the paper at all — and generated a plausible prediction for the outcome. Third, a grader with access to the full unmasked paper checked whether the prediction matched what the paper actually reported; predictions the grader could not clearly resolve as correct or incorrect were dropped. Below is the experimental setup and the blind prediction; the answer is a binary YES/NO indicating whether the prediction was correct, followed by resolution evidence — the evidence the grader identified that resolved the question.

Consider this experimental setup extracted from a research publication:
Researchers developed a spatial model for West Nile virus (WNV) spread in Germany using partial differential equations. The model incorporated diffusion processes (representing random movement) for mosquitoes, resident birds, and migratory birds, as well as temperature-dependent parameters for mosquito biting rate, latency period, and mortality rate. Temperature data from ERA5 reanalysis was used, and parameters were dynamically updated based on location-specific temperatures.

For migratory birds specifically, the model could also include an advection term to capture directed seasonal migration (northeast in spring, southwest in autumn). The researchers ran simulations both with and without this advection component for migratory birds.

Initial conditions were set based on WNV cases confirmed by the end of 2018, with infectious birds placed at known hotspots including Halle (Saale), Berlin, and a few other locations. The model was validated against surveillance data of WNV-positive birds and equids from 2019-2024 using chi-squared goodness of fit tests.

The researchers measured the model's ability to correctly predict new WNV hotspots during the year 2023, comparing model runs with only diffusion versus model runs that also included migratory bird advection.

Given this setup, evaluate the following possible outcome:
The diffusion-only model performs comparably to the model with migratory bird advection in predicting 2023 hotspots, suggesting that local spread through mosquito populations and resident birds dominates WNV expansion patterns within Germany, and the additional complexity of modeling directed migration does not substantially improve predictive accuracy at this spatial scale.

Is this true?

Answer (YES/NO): NO